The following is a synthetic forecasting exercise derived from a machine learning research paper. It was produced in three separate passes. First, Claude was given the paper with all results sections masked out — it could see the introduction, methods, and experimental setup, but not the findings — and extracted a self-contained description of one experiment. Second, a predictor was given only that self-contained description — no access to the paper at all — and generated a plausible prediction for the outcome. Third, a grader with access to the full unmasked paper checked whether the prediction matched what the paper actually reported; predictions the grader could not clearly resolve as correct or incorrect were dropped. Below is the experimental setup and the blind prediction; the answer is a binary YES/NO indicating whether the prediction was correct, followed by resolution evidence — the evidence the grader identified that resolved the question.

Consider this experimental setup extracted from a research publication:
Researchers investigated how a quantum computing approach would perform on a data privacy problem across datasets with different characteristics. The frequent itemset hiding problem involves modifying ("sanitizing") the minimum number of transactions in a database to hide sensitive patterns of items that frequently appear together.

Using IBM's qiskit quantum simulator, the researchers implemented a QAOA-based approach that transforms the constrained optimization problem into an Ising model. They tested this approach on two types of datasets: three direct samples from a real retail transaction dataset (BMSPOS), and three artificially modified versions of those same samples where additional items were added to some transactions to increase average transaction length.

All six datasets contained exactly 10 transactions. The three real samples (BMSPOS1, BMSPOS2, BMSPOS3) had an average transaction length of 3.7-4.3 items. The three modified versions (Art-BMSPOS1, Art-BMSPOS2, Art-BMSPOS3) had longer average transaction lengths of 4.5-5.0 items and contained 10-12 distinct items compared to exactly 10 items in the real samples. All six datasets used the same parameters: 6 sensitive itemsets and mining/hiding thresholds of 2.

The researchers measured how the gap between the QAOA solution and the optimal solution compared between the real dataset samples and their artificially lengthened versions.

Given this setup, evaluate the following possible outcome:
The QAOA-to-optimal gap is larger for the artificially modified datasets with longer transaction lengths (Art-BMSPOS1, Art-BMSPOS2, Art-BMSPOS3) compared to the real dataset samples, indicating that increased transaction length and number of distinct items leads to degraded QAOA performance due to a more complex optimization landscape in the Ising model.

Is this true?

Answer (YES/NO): NO